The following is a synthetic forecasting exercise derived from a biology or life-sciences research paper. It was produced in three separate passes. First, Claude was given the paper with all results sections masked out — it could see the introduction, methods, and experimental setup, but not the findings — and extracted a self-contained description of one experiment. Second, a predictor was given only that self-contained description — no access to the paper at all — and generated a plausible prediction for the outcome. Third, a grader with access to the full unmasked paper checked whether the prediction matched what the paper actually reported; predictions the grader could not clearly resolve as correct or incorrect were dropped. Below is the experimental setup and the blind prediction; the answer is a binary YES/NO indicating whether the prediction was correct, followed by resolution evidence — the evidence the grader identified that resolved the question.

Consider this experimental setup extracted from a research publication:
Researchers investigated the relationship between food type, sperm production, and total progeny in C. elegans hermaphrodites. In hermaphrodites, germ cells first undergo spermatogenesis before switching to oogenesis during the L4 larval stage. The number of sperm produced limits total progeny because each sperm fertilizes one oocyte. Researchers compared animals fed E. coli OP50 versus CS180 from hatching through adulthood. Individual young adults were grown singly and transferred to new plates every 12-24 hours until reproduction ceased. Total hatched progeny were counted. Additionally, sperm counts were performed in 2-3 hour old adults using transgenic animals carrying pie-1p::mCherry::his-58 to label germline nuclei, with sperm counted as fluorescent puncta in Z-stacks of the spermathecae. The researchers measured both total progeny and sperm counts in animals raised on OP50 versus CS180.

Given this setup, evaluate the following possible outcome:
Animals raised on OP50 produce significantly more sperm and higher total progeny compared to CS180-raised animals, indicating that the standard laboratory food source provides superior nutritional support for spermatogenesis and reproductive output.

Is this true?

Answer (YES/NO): NO